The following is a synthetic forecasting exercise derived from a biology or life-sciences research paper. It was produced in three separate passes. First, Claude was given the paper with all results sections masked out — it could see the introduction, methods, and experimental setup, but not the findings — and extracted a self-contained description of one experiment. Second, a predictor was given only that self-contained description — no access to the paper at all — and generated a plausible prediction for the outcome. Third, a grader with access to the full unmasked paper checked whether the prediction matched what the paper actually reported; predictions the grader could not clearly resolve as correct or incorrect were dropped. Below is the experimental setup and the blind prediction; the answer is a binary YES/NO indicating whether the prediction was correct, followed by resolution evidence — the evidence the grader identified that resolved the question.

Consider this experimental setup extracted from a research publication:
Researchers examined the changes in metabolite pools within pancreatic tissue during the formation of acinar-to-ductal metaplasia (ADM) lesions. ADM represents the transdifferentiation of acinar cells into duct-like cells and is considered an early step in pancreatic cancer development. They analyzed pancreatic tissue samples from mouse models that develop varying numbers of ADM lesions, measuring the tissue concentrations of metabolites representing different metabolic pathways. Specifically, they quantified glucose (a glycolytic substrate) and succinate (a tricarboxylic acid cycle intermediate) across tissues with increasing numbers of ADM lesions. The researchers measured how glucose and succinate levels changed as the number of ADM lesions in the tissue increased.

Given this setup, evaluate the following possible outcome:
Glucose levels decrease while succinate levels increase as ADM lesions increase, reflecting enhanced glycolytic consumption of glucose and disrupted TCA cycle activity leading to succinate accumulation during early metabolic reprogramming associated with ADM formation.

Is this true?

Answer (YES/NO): NO